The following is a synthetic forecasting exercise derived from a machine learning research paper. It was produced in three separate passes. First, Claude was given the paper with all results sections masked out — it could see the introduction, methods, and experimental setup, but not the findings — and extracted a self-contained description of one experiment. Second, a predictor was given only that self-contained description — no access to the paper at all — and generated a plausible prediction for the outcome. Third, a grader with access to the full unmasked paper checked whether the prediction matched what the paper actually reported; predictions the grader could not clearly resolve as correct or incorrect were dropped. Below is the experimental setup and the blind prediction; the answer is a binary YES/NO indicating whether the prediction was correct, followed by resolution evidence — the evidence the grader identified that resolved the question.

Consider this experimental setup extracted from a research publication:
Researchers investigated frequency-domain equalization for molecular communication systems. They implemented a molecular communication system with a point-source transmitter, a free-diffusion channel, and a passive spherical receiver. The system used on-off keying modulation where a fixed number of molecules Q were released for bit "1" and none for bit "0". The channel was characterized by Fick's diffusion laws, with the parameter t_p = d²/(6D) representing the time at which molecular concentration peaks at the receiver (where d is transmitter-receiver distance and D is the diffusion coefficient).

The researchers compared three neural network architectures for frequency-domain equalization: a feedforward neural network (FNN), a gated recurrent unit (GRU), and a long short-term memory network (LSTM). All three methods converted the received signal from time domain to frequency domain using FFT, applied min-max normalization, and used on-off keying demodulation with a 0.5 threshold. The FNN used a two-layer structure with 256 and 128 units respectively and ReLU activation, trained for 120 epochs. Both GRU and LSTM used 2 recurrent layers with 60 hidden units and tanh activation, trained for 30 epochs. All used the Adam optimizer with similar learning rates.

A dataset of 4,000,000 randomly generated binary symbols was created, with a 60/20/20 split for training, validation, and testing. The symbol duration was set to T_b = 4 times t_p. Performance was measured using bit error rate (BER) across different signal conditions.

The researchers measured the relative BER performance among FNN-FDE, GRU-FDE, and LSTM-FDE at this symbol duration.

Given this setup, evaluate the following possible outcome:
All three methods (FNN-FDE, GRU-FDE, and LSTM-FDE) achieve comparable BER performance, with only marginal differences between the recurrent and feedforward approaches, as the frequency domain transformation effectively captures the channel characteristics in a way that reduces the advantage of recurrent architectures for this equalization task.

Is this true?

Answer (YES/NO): NO